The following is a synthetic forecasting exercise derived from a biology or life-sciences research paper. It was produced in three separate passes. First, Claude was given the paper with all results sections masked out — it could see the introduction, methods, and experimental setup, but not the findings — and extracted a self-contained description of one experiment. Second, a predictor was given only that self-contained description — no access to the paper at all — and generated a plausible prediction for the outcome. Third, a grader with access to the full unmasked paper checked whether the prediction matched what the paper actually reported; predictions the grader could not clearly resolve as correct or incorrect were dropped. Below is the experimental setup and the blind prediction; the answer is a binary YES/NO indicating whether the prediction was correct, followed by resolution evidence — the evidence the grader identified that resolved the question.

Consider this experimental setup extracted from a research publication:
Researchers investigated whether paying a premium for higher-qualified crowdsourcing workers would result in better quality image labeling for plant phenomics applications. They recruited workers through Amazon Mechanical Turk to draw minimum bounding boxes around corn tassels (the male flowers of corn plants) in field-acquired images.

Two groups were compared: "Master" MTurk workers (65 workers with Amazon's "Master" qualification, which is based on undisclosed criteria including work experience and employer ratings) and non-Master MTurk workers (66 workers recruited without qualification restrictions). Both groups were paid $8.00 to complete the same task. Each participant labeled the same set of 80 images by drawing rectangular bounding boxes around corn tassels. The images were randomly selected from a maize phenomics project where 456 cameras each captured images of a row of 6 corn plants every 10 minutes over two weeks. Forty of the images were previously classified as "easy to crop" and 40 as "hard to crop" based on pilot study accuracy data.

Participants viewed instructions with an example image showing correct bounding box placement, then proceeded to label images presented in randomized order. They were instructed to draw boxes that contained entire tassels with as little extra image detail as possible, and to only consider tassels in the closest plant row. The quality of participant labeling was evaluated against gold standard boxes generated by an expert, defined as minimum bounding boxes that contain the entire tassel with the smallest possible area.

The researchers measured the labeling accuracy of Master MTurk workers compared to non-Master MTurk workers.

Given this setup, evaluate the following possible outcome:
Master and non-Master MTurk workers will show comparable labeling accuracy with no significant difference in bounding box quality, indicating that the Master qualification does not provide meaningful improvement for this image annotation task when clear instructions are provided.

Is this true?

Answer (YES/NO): YES